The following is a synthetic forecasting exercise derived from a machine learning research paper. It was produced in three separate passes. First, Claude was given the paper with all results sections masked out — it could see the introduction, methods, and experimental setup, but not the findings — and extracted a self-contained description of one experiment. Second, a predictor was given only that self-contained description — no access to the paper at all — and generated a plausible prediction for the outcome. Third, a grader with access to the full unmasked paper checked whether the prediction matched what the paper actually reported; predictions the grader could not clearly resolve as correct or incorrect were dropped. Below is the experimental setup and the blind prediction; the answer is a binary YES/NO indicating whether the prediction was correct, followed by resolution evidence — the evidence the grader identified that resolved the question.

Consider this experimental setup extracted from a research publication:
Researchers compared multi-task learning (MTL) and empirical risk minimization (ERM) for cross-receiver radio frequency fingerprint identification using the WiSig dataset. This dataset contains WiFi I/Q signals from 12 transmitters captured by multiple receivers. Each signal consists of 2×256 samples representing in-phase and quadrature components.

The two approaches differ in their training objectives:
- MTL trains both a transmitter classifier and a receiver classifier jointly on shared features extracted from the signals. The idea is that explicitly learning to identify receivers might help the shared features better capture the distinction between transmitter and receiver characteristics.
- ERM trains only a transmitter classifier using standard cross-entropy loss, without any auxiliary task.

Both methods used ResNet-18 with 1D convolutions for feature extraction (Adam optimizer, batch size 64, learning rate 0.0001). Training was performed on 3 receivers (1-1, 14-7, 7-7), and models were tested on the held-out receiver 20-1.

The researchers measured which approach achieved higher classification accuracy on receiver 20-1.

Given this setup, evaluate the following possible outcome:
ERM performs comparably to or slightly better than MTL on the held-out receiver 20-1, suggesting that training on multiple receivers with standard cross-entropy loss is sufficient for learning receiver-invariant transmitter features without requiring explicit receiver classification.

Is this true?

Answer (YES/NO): NO